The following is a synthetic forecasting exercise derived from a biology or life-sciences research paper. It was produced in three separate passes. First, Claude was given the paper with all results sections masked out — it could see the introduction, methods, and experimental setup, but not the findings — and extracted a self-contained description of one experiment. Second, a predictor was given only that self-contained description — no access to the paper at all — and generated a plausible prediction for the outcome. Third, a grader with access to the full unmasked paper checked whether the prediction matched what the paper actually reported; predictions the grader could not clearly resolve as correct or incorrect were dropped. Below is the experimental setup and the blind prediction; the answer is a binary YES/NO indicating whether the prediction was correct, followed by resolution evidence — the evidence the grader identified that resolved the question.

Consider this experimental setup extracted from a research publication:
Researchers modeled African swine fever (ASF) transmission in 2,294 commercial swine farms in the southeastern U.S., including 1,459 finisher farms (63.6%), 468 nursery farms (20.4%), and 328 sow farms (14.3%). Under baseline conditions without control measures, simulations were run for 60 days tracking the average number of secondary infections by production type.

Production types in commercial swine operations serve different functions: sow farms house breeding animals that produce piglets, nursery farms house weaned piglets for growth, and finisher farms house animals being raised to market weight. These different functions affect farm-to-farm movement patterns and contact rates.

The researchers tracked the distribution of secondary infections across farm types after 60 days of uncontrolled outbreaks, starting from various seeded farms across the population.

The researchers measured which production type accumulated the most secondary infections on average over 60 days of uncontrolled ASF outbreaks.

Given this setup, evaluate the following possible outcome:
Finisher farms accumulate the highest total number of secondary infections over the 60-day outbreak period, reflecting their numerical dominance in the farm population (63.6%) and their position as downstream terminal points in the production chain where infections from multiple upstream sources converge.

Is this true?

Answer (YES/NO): YES